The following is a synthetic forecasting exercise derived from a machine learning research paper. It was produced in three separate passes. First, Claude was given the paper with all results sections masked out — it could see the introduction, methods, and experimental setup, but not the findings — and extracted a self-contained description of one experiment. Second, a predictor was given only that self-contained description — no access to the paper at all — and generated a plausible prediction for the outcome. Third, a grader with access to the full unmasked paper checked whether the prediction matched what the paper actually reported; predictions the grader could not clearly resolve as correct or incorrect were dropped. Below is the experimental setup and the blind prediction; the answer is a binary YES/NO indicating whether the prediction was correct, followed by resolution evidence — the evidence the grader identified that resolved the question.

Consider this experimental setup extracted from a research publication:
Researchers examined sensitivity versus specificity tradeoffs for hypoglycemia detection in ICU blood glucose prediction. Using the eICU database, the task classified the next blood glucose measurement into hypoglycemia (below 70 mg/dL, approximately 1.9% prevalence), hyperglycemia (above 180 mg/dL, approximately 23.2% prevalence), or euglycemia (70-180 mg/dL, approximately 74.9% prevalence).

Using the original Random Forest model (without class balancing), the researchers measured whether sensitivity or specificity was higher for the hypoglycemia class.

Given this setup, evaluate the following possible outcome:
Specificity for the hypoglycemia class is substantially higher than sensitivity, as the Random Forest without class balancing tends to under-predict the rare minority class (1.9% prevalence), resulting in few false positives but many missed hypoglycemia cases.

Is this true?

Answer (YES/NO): NO